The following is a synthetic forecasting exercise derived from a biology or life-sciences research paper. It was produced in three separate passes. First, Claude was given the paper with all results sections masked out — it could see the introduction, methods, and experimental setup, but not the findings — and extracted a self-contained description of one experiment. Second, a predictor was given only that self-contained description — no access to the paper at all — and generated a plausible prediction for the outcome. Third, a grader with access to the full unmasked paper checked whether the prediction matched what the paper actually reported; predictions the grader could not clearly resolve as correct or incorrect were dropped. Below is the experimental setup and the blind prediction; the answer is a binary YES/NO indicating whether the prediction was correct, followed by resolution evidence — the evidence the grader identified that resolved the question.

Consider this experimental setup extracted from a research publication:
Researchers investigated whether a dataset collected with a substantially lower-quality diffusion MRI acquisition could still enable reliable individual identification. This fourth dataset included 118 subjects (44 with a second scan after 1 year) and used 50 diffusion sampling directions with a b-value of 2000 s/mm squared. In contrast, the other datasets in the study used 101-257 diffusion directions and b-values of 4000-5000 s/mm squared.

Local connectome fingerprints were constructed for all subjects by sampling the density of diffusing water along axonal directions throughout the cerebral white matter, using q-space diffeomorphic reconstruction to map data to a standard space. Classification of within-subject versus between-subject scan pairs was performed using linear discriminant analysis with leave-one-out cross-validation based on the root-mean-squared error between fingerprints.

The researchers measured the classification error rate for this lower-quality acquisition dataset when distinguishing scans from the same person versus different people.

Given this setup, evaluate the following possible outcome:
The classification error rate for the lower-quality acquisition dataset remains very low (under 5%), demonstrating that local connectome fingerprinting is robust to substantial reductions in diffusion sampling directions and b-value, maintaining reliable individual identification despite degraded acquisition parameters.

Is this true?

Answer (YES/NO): YES